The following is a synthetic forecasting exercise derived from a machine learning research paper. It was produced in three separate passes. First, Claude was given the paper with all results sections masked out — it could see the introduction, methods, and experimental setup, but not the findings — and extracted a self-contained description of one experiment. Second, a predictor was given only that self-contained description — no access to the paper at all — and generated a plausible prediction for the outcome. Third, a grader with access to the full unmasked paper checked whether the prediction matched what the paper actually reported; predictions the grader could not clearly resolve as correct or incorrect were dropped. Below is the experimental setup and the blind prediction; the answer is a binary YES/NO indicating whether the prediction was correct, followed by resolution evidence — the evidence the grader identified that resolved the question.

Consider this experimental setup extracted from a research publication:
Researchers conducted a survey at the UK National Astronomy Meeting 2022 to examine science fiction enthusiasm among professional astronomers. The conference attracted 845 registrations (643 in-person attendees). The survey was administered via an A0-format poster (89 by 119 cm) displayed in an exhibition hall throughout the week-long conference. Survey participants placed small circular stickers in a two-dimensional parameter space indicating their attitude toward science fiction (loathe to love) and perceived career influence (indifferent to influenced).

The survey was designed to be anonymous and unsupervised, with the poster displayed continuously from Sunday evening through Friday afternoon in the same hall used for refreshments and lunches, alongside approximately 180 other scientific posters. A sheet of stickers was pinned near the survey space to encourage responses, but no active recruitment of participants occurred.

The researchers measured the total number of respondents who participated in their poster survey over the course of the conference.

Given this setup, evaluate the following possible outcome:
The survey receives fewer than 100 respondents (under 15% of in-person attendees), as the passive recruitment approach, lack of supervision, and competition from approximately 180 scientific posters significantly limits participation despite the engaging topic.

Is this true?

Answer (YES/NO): NO